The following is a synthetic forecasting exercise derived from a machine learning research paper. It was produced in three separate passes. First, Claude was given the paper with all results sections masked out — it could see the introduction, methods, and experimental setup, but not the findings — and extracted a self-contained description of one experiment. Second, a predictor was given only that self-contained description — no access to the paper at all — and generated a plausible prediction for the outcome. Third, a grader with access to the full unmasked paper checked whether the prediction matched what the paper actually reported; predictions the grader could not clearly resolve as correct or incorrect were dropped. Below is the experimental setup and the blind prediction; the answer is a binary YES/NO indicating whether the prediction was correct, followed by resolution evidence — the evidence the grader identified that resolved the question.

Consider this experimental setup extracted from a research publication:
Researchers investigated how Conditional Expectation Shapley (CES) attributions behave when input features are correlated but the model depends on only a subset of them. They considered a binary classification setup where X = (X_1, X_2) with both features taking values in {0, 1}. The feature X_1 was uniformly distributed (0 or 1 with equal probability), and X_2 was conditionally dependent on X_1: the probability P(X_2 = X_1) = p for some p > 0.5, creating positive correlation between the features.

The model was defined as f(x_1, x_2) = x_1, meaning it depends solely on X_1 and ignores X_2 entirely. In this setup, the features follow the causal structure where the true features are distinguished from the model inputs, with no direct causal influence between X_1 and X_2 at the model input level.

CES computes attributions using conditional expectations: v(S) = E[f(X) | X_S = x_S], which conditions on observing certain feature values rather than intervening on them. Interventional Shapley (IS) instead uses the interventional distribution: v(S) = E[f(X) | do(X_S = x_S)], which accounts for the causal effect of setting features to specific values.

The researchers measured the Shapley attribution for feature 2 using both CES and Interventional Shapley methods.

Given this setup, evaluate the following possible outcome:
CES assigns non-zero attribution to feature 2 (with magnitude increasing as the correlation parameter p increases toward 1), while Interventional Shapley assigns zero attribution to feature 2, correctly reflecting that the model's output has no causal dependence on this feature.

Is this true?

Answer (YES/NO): YES